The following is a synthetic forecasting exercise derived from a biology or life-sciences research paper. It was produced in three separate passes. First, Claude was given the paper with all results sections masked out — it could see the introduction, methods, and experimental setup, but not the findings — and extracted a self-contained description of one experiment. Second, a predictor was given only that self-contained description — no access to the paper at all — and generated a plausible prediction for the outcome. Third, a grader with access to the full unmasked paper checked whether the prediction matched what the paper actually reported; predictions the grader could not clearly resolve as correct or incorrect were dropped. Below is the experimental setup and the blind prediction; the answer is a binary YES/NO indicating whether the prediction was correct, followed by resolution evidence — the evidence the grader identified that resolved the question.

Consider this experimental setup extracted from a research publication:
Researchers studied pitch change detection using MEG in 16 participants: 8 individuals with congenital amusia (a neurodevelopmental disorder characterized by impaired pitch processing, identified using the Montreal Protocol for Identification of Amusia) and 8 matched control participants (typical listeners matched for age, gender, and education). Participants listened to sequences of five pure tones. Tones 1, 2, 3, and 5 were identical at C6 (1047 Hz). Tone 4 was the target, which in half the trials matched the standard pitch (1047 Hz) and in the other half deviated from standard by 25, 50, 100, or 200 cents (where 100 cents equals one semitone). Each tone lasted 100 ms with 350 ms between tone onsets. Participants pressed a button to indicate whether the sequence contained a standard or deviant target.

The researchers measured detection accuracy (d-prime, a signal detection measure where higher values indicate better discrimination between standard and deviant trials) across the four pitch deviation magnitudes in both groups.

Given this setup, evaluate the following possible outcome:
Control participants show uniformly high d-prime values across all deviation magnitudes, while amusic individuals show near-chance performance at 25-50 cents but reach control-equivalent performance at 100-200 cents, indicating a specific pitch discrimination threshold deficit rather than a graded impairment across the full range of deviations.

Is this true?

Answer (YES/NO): NO